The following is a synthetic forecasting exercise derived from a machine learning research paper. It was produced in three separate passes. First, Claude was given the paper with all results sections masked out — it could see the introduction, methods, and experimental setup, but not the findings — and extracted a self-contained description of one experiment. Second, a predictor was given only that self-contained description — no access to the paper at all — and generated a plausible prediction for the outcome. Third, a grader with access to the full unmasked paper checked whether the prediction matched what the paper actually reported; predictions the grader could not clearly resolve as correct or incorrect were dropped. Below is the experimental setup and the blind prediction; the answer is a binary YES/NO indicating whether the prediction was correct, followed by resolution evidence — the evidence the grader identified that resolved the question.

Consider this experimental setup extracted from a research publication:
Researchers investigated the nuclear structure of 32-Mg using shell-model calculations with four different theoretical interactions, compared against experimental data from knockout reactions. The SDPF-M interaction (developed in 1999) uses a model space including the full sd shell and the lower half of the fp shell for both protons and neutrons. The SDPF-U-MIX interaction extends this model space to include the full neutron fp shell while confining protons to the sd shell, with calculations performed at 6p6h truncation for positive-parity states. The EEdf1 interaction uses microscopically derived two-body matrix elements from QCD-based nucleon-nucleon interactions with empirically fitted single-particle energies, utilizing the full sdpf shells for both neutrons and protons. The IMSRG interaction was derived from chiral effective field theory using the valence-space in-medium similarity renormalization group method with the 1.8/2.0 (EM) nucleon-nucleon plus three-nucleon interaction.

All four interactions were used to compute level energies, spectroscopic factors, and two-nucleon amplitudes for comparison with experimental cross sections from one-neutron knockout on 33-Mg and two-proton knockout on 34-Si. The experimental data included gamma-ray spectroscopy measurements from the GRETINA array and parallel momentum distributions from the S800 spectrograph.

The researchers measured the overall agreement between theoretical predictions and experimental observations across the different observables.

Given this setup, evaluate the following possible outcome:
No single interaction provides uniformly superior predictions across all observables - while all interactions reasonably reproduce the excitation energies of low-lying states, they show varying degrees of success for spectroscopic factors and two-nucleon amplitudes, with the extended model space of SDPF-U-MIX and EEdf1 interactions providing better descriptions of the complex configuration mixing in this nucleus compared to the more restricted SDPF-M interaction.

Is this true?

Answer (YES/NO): NO